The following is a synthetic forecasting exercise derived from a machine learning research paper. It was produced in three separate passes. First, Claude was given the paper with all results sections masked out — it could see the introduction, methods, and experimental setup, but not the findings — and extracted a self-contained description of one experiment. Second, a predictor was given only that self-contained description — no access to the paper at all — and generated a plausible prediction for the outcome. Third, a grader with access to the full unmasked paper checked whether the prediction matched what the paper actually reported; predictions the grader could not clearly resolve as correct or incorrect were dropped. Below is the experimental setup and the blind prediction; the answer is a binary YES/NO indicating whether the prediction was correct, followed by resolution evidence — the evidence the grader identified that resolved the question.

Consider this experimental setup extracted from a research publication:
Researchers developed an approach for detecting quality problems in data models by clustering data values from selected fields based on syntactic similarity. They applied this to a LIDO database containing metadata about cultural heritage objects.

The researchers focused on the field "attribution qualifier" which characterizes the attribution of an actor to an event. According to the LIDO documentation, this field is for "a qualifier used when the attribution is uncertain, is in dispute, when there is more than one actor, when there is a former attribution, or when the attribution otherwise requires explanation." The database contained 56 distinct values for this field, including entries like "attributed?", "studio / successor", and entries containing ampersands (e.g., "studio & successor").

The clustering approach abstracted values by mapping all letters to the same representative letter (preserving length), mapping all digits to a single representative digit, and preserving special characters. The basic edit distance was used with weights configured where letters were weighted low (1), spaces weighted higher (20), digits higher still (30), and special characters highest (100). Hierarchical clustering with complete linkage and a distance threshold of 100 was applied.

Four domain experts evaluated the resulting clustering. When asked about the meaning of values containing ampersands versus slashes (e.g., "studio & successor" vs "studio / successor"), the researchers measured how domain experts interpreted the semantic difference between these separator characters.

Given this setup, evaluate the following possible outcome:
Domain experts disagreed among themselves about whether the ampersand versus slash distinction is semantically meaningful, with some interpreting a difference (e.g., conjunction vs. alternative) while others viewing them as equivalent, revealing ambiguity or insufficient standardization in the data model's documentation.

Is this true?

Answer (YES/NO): NO